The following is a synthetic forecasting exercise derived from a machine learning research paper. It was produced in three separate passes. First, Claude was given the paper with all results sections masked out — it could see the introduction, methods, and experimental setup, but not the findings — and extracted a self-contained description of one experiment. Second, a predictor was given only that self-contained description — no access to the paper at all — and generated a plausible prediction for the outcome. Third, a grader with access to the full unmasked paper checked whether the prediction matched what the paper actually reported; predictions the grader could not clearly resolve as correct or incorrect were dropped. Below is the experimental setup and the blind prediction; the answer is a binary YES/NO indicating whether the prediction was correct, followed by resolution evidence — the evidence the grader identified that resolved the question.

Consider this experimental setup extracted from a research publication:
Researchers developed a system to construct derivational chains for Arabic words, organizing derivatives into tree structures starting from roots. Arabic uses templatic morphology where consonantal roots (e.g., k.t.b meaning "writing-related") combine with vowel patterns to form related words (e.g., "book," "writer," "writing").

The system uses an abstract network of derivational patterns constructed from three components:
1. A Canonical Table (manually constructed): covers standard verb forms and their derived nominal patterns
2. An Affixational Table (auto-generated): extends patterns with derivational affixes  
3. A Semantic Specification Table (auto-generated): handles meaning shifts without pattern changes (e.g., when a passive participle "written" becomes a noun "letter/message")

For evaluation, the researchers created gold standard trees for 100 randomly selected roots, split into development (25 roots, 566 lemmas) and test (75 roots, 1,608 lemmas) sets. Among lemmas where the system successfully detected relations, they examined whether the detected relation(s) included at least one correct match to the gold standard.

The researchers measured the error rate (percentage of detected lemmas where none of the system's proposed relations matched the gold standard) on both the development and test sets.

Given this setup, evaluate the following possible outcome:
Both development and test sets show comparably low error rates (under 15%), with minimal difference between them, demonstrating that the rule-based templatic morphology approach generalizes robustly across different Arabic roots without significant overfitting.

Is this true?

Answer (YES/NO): YES